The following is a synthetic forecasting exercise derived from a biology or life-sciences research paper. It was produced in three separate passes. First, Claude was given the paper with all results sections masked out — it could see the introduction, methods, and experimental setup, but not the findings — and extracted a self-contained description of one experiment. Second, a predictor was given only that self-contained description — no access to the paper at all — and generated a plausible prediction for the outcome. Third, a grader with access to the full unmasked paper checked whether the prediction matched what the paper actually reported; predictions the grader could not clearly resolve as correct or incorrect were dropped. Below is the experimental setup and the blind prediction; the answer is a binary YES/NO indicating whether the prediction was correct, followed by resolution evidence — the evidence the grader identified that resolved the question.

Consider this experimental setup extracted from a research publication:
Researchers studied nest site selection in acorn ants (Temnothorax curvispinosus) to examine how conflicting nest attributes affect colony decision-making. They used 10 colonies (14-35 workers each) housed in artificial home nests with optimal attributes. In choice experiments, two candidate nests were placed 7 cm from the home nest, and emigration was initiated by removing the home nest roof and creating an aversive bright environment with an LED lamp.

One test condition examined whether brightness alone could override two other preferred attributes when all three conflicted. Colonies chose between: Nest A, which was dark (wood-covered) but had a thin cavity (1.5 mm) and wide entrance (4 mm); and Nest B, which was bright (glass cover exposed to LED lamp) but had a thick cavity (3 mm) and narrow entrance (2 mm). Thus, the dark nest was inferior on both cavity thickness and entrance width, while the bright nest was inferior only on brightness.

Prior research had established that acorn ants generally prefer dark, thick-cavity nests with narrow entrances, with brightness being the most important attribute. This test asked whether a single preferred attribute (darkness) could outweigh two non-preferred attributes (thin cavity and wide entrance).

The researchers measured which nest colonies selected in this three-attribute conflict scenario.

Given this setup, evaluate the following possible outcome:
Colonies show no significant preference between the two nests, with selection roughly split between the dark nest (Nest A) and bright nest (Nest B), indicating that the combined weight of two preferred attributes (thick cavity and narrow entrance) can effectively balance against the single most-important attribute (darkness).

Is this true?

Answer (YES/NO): NO